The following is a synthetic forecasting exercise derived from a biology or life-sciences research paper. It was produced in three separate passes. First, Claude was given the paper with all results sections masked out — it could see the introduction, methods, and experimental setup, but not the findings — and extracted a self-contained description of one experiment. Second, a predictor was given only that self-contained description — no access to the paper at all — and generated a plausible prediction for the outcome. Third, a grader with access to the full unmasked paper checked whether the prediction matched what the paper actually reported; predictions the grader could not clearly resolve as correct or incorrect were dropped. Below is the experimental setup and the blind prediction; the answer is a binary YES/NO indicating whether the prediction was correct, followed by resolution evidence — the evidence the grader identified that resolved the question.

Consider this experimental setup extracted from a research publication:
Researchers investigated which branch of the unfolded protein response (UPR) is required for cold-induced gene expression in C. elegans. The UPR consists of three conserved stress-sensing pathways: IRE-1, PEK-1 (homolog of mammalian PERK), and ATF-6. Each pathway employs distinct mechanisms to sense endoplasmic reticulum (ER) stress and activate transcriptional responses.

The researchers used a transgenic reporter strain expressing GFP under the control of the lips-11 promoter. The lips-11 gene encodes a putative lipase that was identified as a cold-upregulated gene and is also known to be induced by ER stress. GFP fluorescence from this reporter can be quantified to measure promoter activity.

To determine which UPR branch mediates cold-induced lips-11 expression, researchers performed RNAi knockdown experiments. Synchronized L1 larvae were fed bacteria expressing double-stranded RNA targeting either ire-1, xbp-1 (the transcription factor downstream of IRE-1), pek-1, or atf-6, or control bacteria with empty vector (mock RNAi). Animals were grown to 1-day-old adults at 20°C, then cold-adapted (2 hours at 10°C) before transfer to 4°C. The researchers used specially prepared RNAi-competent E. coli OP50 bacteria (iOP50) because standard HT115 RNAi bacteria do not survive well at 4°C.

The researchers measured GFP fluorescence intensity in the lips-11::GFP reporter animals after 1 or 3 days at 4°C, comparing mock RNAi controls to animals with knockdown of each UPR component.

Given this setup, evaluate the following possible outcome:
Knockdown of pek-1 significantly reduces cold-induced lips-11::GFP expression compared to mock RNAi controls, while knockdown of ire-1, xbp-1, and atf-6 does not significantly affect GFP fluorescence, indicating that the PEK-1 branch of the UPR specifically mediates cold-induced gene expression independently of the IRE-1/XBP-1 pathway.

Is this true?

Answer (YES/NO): NO